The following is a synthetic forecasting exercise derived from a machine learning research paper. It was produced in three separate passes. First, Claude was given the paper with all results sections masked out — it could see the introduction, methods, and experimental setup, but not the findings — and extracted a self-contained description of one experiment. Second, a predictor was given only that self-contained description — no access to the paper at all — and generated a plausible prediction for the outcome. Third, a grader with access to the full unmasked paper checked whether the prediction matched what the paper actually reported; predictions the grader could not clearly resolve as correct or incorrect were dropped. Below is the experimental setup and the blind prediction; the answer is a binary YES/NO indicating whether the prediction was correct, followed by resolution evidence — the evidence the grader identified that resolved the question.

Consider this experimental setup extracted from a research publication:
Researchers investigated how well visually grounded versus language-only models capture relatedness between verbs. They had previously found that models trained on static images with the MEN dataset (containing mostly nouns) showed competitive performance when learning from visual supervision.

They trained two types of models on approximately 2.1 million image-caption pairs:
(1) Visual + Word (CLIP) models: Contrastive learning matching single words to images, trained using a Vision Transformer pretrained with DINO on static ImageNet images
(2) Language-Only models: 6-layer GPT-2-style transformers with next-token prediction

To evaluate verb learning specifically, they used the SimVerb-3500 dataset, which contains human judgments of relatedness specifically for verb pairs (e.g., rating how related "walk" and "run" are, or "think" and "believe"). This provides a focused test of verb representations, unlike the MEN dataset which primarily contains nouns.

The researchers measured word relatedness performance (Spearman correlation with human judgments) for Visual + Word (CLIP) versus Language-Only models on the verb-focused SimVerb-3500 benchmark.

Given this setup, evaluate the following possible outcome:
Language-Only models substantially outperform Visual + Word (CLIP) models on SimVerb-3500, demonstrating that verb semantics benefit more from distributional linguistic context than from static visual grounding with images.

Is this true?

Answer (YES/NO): YES